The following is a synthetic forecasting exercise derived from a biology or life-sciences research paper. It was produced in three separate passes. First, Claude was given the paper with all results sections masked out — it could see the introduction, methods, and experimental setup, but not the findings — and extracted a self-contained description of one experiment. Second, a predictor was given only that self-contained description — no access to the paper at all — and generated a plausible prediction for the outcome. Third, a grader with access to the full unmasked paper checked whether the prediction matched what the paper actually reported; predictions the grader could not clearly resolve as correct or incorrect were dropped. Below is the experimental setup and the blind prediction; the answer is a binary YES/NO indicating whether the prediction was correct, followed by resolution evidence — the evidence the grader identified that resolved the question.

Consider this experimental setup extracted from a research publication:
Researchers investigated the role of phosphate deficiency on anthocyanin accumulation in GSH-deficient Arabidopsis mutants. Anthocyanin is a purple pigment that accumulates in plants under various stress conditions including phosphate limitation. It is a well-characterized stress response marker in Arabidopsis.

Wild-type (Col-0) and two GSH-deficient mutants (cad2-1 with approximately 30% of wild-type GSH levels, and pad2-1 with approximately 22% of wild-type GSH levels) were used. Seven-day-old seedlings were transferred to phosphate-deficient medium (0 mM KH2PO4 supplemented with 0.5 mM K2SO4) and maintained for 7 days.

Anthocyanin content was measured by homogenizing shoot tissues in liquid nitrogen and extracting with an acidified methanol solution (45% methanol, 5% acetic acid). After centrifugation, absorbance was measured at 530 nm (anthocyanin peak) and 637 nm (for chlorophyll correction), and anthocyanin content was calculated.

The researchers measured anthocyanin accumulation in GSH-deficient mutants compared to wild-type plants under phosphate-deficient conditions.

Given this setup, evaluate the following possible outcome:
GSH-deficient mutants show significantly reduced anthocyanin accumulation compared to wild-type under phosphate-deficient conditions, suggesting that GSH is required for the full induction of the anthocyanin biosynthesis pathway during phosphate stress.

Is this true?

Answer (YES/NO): YES